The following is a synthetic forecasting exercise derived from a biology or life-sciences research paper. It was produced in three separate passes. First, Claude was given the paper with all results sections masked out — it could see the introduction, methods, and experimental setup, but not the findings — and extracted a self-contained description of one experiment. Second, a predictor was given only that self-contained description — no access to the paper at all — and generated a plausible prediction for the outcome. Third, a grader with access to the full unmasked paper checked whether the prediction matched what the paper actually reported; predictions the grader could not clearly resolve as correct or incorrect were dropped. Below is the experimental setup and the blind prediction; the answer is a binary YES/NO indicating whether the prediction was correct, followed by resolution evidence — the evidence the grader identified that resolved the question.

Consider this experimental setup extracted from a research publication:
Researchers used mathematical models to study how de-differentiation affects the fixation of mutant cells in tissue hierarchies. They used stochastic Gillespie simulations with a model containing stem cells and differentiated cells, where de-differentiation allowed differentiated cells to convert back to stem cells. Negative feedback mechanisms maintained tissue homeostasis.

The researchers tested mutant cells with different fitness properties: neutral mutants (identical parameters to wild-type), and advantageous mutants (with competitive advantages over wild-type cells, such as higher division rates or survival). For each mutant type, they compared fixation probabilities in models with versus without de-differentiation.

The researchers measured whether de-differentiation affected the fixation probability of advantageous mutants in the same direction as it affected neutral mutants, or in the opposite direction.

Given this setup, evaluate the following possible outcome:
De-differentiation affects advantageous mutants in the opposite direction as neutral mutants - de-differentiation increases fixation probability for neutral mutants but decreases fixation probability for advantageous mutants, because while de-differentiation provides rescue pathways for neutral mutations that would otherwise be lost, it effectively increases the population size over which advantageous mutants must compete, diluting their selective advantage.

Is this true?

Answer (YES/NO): NO